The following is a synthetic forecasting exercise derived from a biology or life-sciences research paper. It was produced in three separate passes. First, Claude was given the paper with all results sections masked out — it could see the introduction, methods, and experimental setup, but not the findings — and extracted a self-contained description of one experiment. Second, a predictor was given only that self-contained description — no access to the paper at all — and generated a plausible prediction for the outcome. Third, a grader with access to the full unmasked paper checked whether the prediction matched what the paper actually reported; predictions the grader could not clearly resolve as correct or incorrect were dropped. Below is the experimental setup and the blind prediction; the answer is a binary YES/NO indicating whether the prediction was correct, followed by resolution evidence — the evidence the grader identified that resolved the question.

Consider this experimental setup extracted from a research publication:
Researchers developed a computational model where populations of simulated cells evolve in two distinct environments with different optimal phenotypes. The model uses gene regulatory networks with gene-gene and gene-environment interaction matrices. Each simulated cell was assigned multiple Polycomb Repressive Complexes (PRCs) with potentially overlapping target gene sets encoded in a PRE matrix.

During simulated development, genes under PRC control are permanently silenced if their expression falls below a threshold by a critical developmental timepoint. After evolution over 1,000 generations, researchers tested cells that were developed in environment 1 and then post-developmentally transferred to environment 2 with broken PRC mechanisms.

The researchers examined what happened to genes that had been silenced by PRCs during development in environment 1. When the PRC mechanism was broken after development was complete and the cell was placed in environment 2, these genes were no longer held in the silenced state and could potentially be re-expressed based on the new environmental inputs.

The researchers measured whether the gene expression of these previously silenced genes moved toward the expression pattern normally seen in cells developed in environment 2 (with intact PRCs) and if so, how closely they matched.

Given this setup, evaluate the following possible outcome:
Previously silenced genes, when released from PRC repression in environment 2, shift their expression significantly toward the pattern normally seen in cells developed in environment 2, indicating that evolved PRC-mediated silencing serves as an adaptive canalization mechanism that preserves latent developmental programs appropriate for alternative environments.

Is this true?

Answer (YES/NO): YES